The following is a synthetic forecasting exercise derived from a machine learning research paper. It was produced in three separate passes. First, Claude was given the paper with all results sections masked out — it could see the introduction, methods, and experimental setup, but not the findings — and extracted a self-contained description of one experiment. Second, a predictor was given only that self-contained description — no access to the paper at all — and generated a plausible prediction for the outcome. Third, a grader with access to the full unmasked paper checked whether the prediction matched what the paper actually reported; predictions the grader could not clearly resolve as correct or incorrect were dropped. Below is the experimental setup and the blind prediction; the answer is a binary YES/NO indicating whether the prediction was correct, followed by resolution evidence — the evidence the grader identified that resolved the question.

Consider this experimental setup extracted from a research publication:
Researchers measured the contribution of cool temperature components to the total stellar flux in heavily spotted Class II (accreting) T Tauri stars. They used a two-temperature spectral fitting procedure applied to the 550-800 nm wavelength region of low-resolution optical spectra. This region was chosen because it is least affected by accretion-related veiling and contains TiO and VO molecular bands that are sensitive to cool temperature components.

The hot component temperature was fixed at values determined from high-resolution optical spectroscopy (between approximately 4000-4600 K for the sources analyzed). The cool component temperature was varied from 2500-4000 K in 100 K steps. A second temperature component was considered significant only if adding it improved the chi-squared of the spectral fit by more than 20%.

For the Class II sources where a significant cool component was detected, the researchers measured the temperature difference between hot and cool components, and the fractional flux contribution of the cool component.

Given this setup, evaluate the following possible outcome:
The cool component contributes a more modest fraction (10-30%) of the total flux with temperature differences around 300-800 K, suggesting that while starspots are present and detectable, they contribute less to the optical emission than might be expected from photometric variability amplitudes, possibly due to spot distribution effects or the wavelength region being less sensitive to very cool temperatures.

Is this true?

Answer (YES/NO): NO